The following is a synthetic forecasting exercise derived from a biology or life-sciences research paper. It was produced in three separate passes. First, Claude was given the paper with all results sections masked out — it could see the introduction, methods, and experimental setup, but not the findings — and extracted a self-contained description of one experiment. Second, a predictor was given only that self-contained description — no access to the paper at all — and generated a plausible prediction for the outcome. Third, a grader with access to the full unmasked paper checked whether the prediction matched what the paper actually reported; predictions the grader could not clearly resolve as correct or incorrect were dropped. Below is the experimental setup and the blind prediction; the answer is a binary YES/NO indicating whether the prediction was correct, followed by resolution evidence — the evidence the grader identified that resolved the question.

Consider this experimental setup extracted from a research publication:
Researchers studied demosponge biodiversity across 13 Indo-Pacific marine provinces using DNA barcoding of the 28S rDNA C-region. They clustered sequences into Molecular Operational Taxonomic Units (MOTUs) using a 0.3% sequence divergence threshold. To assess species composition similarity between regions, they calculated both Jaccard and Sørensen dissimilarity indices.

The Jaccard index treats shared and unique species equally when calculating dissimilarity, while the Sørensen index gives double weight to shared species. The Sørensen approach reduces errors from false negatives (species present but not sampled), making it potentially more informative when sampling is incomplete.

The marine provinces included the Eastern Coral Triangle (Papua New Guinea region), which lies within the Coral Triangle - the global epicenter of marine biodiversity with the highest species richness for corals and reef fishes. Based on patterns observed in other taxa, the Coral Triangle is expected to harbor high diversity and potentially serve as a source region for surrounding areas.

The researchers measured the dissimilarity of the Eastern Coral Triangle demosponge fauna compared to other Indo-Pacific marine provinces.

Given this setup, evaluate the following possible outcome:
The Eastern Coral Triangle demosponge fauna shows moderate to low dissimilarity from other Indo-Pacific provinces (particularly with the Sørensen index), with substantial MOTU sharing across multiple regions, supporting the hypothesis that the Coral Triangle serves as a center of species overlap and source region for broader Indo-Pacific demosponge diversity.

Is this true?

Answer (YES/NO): NO